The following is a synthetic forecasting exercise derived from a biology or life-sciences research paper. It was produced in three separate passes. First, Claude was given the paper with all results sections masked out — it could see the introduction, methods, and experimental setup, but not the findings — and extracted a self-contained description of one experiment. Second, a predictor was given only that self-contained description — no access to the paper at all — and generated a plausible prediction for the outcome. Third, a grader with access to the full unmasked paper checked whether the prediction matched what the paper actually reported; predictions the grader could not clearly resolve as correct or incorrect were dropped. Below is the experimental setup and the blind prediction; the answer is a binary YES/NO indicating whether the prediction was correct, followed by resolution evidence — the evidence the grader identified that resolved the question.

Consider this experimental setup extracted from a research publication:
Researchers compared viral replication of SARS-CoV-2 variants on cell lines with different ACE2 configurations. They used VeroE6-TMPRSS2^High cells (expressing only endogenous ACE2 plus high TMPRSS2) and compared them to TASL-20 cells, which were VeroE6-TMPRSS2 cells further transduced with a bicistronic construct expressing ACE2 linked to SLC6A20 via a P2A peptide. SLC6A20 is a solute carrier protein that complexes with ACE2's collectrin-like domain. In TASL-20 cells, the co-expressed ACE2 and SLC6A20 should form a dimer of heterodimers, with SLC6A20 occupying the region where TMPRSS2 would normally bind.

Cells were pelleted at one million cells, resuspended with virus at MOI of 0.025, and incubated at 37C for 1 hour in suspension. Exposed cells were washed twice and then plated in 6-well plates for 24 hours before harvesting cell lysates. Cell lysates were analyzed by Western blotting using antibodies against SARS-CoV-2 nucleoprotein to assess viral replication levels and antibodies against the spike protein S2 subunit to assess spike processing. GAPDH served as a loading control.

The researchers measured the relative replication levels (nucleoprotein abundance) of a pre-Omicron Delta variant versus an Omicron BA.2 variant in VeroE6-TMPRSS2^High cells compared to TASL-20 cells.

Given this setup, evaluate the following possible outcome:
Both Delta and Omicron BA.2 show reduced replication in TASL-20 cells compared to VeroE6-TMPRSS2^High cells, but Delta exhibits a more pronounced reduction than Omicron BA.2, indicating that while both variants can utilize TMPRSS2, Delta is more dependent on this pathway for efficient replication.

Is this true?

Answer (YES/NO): NO